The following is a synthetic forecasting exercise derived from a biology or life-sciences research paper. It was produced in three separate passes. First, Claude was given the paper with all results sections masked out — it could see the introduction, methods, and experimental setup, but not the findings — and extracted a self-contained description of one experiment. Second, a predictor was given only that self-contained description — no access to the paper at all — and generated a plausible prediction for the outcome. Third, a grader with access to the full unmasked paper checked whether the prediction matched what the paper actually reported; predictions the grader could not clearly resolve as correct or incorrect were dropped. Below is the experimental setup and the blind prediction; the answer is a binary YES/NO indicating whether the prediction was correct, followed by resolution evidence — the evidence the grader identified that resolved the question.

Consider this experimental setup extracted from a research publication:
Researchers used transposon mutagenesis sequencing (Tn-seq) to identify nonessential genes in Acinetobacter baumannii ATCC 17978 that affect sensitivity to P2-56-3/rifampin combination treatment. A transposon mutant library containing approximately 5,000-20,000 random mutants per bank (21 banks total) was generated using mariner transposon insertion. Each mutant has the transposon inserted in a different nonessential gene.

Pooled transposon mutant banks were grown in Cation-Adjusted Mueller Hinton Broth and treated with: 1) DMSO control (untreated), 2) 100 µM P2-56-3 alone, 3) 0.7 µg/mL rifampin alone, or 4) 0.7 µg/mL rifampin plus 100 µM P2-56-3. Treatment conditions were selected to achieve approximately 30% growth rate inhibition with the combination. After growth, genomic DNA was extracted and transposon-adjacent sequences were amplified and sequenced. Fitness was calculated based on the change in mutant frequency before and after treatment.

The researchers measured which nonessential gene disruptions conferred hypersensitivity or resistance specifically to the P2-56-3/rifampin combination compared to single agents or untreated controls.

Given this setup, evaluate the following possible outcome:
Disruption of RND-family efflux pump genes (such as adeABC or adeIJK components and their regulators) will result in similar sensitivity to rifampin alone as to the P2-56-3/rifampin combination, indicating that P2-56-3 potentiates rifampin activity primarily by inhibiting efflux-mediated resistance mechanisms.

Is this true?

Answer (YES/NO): NO